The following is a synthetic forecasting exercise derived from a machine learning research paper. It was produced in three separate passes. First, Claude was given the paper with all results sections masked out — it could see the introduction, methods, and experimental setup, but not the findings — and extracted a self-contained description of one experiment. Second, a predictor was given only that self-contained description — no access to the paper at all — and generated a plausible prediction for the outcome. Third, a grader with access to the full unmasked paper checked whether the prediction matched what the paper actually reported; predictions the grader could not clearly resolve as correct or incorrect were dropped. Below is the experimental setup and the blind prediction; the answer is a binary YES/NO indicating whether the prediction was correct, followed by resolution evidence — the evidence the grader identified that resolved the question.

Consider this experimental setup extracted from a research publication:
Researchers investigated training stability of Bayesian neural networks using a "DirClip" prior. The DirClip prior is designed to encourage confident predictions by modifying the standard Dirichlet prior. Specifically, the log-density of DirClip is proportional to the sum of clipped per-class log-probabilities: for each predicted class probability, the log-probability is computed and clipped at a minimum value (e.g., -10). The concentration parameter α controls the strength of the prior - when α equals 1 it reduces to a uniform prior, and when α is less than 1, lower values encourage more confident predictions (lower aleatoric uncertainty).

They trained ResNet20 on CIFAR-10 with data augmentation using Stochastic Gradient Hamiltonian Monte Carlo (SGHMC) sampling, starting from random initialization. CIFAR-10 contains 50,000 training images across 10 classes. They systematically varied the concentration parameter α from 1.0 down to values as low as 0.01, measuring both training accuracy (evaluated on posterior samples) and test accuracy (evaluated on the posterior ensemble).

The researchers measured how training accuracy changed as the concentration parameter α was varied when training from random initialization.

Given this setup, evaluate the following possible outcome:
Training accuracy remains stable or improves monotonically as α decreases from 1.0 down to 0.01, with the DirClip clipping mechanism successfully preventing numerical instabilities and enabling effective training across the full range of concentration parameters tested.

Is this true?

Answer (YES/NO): NO